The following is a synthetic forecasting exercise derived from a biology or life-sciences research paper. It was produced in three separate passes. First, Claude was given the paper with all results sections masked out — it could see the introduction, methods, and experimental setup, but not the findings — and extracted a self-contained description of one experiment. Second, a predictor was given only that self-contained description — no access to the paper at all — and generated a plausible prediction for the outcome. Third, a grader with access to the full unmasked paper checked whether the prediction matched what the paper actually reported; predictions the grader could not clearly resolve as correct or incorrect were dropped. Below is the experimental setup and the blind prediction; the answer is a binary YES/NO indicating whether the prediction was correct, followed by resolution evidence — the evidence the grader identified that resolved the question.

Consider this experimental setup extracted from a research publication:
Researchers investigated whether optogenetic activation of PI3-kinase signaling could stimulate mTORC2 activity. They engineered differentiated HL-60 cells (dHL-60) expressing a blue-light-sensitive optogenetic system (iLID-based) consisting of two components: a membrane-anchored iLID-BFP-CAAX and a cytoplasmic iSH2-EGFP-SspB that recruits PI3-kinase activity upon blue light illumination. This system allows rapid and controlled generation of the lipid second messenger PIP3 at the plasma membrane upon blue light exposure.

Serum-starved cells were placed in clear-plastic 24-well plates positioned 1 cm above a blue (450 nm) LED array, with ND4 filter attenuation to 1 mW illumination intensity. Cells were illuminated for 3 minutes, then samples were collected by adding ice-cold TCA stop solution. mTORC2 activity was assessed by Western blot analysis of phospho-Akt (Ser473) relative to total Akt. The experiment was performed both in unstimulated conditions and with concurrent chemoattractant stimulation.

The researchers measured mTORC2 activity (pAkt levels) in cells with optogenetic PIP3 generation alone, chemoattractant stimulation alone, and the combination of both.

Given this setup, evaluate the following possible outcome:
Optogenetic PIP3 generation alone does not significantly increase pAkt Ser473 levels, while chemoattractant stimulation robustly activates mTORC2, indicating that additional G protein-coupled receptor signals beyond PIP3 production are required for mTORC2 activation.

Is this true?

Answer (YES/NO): NO